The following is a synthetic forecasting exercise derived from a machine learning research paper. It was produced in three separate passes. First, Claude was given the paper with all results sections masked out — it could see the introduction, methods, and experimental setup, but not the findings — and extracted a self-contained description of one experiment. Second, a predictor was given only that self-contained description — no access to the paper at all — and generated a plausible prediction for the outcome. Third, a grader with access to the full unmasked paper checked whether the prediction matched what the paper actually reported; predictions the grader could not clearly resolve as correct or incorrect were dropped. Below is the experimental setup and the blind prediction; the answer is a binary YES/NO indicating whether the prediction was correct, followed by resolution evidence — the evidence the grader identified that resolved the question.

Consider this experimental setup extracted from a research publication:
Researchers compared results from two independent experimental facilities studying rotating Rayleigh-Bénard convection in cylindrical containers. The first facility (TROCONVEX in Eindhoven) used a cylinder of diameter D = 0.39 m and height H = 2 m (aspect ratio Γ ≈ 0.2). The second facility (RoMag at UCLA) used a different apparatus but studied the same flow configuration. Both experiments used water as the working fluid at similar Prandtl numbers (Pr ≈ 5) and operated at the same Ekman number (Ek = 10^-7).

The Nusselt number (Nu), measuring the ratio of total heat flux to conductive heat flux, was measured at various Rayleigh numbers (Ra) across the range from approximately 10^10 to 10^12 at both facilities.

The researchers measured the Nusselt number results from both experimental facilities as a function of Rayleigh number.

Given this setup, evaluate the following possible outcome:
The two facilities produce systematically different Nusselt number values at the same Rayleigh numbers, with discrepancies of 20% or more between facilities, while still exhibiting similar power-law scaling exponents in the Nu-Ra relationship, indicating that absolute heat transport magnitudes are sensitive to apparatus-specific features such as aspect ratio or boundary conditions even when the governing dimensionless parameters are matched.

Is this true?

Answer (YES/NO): NO